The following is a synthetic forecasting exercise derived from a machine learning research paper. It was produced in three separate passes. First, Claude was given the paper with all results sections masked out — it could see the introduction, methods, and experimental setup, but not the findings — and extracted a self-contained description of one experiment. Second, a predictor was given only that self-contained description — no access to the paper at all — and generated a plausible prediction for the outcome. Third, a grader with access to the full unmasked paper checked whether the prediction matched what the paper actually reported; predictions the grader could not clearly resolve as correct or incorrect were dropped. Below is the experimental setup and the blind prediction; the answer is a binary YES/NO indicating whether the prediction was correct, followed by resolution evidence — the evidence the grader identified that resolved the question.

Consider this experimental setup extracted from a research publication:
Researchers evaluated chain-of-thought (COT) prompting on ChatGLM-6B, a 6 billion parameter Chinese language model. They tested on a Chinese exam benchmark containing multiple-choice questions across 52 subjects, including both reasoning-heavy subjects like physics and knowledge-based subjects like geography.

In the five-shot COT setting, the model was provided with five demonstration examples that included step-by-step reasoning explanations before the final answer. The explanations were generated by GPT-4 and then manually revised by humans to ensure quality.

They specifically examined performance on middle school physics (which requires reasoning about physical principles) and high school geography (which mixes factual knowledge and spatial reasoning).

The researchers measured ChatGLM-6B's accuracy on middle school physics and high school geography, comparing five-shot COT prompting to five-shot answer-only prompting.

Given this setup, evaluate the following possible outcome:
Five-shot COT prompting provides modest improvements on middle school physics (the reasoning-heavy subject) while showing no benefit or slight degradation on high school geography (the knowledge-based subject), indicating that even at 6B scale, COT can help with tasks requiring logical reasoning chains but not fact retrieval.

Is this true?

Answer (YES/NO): NO